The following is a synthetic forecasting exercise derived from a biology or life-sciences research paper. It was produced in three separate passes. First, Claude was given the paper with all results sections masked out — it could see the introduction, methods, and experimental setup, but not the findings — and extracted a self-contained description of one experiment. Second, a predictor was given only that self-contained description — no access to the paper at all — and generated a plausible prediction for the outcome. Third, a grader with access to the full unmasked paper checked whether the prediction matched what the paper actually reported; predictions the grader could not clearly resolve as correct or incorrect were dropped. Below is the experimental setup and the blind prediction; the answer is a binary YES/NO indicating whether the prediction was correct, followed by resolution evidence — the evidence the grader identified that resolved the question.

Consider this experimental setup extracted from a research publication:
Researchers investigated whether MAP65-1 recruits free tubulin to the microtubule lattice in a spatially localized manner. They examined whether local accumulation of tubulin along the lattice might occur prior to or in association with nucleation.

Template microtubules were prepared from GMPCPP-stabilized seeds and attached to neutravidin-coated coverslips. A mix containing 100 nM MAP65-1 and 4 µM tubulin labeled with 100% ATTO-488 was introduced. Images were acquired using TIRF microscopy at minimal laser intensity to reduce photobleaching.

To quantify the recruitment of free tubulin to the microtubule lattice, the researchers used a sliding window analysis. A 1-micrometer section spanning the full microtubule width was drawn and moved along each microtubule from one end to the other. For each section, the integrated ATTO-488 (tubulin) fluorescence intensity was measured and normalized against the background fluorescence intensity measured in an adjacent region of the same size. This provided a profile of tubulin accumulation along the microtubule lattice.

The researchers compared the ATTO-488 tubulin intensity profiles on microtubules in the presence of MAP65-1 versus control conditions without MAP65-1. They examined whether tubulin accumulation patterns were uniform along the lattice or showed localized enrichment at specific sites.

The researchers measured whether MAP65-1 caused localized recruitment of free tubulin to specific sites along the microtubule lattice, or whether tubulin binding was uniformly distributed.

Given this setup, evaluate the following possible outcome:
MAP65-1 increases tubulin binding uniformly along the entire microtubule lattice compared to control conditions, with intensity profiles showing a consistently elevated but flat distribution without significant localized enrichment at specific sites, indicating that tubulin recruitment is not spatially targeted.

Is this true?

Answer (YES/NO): NO